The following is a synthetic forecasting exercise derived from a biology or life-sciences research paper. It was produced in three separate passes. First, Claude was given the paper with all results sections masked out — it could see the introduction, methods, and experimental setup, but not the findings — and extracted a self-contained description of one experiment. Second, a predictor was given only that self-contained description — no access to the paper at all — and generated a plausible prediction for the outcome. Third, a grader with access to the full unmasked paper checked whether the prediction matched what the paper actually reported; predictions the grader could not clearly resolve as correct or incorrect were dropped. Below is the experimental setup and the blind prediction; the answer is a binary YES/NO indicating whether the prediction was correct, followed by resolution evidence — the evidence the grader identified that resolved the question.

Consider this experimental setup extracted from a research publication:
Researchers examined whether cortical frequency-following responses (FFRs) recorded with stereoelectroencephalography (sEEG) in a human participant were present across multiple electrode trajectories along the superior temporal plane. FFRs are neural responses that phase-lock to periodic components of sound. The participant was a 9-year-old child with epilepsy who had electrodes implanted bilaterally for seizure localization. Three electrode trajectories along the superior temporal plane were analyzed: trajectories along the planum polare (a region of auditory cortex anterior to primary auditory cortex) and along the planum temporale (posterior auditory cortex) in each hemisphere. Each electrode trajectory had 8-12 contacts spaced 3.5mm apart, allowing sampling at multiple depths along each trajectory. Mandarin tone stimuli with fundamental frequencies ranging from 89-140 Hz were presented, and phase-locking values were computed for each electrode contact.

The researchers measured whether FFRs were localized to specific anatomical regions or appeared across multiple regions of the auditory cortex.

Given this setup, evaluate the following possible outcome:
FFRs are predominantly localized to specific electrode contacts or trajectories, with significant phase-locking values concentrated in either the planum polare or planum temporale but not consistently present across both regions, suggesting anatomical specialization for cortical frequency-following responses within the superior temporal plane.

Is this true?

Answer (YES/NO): NO